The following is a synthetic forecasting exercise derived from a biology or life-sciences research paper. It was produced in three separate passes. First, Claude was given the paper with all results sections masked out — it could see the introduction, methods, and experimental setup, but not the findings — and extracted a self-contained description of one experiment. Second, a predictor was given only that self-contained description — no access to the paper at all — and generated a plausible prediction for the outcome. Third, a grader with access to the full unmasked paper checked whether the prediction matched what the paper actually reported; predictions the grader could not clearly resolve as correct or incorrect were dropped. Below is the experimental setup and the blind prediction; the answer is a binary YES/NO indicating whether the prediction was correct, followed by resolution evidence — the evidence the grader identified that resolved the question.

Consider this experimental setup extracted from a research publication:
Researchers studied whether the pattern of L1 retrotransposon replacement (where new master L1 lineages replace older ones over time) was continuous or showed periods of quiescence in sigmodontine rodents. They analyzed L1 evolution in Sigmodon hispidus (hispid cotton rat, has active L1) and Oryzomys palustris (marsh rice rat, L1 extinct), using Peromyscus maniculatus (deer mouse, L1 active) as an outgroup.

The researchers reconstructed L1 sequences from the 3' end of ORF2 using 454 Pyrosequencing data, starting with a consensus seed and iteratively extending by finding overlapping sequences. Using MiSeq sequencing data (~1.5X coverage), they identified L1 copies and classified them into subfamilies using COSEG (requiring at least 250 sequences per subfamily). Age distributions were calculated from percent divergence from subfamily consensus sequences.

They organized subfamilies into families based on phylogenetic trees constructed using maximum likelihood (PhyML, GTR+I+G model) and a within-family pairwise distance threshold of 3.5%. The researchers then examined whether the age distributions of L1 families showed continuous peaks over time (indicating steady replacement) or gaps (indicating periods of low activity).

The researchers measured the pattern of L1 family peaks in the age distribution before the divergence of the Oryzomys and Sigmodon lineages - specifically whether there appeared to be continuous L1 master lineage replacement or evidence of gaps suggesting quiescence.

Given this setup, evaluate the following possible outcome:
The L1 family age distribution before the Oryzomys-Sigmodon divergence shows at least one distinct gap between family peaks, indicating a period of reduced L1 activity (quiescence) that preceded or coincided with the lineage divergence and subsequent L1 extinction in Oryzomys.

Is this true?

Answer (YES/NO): NO